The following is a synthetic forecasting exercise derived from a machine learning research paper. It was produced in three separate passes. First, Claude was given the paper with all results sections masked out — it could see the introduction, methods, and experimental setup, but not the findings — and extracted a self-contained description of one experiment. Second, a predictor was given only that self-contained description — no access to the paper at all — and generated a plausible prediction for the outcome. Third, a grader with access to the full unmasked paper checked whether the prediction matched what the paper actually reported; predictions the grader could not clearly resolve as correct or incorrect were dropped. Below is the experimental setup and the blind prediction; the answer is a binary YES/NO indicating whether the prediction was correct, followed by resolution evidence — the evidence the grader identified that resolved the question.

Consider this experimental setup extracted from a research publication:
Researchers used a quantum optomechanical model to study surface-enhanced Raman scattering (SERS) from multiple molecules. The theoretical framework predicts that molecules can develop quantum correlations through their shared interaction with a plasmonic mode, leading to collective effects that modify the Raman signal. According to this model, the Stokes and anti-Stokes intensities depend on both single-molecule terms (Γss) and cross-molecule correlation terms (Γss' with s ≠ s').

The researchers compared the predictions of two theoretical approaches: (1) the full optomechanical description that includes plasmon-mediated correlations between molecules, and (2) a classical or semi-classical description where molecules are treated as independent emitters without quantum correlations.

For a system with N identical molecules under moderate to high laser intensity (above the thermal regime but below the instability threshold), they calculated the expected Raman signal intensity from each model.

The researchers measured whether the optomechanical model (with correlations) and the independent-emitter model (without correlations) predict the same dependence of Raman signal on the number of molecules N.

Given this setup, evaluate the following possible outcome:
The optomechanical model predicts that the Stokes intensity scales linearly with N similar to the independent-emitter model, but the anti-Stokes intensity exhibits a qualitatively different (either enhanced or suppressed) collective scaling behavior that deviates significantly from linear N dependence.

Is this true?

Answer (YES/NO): NO